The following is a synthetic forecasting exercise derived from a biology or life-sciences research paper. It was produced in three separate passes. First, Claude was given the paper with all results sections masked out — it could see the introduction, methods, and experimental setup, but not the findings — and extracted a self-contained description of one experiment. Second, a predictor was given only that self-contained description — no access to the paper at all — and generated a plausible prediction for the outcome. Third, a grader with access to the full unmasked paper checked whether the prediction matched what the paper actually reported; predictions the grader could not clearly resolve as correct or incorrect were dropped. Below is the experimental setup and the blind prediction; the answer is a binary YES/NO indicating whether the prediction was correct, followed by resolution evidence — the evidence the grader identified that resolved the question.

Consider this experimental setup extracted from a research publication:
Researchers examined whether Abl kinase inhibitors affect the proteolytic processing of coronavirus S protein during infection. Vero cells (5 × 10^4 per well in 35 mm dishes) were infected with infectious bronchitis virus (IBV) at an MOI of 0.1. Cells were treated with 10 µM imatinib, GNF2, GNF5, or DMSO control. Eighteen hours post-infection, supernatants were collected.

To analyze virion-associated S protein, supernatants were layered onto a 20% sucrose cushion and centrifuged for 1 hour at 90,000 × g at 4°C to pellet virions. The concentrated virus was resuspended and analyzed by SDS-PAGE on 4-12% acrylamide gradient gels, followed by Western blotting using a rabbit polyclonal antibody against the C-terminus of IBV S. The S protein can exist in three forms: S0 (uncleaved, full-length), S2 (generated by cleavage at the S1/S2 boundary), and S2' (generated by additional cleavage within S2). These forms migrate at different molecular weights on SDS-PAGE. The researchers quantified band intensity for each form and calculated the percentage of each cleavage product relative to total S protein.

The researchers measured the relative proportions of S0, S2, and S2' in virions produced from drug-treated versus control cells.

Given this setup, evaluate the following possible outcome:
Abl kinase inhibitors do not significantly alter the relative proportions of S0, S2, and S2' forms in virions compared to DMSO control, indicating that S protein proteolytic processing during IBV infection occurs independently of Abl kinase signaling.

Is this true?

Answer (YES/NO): YES